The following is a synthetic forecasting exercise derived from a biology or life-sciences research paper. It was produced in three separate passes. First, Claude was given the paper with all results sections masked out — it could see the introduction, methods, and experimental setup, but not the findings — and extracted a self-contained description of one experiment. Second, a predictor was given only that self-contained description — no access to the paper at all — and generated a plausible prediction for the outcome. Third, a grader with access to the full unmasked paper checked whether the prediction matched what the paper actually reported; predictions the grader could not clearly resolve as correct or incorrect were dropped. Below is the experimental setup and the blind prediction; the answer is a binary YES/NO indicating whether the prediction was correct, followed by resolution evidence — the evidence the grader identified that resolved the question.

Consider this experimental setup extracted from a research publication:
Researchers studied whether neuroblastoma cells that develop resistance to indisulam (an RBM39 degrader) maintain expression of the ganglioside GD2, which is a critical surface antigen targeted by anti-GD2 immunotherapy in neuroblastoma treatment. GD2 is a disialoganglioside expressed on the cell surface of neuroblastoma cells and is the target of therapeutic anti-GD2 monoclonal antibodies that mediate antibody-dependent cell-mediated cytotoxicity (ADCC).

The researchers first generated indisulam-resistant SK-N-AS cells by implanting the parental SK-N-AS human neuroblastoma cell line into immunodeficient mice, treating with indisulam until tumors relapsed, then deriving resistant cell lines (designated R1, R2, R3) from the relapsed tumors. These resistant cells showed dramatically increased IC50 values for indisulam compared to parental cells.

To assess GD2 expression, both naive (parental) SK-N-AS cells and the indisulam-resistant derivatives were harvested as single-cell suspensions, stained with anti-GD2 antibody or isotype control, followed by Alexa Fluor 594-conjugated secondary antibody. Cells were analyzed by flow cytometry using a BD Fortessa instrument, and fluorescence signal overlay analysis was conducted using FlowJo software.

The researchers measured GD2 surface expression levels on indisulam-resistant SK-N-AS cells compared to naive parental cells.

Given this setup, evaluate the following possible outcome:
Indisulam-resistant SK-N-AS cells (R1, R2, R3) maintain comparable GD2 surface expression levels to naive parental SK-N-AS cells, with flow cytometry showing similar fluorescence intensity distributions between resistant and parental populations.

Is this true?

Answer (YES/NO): NO